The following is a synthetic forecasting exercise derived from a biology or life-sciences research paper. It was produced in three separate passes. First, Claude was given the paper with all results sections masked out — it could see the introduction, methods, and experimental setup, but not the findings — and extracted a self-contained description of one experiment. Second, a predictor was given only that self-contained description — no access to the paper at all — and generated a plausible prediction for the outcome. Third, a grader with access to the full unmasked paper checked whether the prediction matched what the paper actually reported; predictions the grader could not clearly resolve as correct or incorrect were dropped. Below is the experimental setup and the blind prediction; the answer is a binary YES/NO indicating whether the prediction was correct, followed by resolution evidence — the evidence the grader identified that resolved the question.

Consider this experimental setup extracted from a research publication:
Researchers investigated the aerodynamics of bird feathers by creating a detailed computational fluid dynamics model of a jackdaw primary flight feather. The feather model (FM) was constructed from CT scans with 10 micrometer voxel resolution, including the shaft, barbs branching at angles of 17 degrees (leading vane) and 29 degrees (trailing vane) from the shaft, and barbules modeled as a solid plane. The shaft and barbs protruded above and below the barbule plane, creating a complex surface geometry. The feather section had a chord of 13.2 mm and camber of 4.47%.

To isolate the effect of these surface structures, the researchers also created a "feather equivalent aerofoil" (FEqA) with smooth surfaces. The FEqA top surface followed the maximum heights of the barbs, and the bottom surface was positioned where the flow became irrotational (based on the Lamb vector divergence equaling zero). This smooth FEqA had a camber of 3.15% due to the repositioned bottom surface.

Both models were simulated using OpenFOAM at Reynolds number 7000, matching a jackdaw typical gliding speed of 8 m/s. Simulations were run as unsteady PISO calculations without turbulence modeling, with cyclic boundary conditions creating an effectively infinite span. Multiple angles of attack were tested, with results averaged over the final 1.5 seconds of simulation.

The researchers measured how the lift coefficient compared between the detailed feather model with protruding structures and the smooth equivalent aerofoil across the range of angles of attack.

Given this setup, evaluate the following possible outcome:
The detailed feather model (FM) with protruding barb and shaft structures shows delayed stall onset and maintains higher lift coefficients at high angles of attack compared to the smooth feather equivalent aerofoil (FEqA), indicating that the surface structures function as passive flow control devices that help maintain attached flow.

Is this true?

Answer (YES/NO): NO